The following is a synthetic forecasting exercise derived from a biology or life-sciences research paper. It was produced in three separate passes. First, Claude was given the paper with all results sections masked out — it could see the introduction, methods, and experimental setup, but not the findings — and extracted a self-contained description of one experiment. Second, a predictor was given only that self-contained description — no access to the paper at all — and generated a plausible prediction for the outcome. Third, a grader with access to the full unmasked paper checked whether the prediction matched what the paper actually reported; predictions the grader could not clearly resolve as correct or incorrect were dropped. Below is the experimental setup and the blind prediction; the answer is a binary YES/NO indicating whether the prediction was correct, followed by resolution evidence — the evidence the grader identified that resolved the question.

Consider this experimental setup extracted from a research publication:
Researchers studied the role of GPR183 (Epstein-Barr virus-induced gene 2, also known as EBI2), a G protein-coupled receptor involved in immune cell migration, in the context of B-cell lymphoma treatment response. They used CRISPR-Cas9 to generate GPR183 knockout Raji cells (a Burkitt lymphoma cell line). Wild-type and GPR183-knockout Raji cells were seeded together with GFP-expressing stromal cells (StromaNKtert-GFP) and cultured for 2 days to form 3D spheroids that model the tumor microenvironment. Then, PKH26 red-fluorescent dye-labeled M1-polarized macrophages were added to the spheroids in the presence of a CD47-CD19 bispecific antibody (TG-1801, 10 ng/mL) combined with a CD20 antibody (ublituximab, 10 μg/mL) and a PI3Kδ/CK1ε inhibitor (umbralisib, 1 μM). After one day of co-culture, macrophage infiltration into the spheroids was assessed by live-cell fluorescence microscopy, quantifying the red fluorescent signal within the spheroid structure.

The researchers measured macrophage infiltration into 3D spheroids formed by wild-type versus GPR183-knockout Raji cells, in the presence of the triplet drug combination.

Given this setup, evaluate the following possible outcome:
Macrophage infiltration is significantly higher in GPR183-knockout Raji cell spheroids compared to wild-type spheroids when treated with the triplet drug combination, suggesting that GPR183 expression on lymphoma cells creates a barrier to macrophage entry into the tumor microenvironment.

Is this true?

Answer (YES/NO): NO